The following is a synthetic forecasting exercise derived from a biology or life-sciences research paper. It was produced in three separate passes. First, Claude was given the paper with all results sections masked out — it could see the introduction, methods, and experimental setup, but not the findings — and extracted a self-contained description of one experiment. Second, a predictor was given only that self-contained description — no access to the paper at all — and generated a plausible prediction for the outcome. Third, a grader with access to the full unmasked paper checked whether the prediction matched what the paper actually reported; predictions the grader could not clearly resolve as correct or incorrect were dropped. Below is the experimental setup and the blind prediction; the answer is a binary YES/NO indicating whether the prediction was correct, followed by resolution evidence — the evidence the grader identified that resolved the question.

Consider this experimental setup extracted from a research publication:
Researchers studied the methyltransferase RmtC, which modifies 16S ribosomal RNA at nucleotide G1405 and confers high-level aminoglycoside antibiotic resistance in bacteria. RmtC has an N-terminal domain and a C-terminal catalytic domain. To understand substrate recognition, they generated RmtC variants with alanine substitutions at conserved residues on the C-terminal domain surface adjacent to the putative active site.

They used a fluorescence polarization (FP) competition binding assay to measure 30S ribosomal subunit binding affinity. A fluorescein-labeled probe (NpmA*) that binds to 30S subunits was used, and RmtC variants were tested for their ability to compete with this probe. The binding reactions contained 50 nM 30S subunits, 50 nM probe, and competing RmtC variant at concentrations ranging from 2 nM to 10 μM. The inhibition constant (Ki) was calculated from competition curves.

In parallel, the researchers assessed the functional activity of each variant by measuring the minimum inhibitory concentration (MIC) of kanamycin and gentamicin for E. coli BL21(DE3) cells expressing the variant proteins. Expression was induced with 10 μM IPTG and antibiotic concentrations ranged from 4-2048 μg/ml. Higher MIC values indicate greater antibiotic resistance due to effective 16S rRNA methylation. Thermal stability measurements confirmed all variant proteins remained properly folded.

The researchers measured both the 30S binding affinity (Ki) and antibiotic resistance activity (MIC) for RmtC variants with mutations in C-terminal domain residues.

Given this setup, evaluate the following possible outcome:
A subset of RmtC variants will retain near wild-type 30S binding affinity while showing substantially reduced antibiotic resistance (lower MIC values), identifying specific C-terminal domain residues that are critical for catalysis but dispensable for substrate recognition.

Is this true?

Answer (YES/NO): YES